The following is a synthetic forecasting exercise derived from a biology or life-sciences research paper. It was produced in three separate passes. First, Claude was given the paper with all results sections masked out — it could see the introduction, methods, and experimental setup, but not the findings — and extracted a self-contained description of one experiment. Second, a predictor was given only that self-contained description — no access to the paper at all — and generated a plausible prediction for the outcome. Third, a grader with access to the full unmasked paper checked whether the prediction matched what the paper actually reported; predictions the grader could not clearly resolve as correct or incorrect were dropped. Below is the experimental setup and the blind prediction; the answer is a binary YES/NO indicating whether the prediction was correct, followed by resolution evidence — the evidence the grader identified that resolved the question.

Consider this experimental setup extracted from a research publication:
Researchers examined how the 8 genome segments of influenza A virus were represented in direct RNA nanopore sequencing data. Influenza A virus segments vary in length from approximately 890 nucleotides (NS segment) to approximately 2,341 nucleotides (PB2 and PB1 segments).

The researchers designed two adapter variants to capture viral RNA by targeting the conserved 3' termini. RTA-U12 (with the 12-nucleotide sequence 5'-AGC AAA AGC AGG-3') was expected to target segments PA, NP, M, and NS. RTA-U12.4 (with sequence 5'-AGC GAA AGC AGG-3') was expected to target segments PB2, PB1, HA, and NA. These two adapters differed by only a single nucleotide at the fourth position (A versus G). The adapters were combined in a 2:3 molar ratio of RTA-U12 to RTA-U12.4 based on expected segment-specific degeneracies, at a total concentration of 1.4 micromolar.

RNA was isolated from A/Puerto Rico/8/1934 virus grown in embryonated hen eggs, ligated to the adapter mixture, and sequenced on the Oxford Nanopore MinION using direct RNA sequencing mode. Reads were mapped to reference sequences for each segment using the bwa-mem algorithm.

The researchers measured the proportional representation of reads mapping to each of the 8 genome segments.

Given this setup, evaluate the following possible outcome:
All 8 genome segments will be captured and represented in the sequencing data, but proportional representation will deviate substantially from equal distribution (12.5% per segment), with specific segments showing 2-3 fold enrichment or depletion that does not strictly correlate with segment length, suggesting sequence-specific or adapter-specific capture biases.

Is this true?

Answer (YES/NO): NO